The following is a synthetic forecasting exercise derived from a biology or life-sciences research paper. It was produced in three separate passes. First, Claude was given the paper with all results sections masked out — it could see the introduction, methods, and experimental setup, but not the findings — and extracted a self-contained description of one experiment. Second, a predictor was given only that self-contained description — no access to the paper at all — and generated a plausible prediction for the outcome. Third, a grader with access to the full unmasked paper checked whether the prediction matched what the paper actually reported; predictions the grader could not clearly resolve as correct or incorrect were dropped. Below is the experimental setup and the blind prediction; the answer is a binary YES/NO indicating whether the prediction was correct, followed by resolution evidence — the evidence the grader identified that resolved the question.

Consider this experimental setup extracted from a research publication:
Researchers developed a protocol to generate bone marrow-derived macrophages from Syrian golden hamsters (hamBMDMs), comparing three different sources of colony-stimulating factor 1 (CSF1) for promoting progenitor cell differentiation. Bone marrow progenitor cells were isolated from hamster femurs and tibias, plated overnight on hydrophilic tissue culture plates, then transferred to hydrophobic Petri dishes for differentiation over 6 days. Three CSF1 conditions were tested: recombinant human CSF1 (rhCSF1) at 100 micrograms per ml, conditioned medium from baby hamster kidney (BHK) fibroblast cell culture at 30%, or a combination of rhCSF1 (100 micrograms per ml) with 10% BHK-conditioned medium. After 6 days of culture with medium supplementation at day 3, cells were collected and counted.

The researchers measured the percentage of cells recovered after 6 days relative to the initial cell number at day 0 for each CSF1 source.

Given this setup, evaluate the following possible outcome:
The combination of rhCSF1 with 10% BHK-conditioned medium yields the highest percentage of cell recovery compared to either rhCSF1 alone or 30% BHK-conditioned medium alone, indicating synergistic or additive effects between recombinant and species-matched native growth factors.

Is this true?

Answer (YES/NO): YES